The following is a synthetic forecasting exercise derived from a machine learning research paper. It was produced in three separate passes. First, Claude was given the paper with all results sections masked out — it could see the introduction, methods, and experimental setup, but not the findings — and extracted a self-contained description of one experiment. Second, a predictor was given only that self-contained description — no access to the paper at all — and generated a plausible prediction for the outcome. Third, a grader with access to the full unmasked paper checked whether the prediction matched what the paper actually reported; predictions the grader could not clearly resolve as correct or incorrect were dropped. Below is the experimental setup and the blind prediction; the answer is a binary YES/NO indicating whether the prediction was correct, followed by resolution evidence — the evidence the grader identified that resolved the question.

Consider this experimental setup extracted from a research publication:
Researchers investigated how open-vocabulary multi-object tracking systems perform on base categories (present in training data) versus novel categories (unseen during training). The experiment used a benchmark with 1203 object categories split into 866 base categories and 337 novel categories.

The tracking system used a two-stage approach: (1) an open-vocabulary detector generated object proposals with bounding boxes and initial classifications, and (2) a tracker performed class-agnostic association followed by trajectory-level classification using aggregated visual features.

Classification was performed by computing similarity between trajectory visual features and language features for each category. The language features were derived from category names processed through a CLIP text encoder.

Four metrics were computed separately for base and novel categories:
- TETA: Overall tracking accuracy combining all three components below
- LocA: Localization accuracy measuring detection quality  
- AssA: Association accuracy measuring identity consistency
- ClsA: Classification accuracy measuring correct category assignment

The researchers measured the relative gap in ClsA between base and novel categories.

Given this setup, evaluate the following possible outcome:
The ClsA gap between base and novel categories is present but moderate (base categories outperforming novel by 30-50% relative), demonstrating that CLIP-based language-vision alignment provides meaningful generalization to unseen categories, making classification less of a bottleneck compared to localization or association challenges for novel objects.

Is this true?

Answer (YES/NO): NO